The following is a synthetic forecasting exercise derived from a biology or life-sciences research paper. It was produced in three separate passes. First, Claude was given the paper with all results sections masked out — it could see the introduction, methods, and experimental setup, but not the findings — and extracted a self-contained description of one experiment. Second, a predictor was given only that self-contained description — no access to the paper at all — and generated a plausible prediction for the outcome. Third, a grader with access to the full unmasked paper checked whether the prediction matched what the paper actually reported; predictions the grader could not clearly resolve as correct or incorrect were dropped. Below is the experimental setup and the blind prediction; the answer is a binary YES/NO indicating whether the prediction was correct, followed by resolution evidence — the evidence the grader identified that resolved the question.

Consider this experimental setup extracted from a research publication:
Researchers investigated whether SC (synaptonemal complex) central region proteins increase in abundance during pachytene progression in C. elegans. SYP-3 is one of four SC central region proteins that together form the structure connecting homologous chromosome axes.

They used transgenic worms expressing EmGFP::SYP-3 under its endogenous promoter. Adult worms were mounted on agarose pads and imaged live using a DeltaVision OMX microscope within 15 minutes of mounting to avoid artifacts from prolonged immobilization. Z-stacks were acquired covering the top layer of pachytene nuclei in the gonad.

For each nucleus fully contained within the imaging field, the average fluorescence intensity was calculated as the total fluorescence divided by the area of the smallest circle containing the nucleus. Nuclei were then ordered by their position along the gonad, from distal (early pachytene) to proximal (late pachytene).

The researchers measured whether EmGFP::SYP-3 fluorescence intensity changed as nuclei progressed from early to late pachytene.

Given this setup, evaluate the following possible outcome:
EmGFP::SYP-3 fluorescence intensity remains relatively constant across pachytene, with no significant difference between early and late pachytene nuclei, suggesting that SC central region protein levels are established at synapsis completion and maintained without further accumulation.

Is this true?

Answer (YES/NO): NO